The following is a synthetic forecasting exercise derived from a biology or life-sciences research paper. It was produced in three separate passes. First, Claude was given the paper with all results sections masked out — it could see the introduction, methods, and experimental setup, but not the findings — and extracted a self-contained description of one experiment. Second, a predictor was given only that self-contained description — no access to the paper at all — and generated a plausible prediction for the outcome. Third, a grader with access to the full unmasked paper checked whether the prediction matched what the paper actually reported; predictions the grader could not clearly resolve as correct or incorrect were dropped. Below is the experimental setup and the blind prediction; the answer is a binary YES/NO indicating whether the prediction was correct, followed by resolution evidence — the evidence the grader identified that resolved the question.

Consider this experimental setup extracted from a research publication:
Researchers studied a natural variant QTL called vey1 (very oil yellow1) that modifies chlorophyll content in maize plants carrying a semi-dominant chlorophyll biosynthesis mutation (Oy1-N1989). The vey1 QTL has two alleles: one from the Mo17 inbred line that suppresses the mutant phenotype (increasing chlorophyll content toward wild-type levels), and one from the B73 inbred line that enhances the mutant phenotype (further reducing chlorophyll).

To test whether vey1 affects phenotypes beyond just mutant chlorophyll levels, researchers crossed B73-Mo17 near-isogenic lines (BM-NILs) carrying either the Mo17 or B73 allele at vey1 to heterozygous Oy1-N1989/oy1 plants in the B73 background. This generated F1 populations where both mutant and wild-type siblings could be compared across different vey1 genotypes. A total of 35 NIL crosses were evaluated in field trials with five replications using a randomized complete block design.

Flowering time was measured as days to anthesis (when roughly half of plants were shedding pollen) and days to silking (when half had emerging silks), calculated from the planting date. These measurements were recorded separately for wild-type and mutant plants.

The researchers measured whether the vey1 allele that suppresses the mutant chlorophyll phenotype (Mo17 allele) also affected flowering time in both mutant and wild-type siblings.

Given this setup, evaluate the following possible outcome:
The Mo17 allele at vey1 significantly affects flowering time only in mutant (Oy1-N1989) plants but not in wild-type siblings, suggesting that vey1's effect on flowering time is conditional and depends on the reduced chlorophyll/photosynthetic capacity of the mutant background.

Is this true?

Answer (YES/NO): YES